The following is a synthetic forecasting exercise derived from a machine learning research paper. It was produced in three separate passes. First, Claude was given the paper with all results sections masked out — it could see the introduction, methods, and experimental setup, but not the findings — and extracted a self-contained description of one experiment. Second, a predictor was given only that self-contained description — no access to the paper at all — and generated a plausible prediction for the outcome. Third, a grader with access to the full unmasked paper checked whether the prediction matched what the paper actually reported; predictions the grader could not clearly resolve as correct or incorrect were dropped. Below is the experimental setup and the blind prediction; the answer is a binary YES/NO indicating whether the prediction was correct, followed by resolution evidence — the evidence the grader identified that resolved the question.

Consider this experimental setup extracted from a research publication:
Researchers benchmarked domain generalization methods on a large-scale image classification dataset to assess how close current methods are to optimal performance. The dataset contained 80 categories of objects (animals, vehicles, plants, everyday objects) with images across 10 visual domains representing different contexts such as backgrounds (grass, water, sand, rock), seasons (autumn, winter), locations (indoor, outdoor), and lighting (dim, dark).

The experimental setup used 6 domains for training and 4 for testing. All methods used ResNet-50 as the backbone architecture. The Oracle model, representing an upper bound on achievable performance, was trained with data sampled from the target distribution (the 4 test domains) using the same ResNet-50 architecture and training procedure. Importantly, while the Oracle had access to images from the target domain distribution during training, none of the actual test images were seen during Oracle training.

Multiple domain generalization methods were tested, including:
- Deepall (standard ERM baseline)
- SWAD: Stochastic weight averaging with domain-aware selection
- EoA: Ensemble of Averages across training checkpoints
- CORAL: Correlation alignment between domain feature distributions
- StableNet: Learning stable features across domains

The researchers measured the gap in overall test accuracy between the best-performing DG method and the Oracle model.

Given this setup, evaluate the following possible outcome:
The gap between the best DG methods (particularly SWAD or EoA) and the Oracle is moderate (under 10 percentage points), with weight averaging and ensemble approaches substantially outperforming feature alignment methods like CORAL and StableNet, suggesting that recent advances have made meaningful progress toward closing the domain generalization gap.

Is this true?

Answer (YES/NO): NO